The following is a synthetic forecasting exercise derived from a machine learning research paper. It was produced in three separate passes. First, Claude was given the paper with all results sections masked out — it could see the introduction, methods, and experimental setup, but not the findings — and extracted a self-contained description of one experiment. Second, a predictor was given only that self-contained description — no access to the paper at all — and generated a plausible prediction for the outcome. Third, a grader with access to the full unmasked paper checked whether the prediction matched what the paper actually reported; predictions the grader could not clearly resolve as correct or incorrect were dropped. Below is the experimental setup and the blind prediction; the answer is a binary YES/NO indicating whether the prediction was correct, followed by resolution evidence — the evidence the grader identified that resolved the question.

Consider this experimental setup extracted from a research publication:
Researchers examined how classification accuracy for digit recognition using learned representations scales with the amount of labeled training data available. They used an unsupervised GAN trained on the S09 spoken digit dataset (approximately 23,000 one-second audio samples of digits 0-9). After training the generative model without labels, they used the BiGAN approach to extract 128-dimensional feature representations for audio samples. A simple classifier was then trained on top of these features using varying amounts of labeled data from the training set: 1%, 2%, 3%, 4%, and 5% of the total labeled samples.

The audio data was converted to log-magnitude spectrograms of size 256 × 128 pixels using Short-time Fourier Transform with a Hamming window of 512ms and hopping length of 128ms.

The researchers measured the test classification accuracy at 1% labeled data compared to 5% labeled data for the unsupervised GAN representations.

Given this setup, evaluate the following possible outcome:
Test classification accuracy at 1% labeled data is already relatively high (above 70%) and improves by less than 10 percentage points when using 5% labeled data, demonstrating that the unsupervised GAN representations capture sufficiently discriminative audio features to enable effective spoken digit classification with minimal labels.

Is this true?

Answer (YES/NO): YES